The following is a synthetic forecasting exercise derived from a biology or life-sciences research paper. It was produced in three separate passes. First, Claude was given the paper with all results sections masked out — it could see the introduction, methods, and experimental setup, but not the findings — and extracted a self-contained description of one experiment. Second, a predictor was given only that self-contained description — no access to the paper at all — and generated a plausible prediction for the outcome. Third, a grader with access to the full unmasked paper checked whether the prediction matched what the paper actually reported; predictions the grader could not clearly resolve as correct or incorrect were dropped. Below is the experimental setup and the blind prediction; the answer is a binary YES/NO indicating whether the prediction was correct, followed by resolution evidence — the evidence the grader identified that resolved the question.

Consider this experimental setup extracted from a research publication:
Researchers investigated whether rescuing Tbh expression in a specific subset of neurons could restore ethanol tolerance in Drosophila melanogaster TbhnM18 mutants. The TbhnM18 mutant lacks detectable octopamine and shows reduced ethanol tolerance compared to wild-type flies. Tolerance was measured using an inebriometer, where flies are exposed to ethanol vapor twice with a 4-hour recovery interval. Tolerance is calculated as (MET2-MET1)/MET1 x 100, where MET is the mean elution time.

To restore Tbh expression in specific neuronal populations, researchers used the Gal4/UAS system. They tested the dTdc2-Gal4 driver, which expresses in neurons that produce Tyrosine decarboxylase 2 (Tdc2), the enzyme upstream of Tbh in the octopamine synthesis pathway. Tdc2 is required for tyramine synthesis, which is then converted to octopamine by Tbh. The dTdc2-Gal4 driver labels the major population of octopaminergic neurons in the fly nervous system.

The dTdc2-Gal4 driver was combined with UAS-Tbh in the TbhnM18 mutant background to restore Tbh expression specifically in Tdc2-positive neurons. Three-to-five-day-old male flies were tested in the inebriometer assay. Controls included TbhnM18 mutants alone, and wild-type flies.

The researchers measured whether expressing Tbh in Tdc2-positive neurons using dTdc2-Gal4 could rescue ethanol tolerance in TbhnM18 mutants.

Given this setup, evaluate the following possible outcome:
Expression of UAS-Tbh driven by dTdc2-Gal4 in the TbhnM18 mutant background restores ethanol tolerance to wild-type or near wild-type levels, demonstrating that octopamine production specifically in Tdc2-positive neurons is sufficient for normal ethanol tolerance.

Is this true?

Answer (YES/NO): NO